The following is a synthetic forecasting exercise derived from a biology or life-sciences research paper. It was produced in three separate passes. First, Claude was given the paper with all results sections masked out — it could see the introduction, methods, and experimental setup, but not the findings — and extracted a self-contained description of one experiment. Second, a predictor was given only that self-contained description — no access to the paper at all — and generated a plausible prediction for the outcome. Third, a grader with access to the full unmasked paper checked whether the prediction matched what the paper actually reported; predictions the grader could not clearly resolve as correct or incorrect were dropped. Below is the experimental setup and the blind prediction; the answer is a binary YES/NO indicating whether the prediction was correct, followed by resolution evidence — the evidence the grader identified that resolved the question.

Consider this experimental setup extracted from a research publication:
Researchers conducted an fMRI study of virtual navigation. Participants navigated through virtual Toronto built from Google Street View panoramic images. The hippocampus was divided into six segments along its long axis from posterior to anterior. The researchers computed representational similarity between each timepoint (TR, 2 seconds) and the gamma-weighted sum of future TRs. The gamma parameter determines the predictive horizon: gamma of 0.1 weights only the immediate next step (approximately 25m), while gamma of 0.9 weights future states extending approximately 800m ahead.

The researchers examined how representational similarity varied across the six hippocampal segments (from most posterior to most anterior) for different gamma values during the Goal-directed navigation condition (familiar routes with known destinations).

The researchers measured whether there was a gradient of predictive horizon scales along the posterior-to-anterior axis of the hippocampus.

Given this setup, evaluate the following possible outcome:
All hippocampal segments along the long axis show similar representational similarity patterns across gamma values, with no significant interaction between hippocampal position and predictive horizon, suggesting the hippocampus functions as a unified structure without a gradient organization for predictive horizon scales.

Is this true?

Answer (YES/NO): NO